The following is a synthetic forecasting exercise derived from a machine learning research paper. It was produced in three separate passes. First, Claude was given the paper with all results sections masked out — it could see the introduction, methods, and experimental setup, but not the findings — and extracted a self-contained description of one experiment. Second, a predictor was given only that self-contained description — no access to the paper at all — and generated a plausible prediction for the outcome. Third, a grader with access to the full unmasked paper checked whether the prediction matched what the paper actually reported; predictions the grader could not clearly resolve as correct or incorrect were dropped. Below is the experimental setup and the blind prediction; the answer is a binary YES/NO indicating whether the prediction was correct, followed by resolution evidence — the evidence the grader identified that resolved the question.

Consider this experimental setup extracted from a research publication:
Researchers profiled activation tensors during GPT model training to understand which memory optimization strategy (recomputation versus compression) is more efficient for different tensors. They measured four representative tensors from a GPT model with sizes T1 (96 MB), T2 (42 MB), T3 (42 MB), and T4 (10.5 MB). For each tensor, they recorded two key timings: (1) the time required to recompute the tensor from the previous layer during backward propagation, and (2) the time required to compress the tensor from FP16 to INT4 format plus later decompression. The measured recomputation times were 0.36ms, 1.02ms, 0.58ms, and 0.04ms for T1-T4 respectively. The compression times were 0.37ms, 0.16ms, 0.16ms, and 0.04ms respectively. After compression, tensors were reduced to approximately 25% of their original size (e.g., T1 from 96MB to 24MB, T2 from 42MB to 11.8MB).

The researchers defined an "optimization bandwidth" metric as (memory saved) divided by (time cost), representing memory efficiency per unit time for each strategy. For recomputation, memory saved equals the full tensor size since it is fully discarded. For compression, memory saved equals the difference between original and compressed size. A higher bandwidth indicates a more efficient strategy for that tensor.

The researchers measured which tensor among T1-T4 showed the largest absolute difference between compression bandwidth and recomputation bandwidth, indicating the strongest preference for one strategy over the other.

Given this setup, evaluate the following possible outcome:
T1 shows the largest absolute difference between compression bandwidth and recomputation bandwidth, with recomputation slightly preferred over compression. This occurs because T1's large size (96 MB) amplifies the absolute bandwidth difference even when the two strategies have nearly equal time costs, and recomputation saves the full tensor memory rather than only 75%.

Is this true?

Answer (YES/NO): NO